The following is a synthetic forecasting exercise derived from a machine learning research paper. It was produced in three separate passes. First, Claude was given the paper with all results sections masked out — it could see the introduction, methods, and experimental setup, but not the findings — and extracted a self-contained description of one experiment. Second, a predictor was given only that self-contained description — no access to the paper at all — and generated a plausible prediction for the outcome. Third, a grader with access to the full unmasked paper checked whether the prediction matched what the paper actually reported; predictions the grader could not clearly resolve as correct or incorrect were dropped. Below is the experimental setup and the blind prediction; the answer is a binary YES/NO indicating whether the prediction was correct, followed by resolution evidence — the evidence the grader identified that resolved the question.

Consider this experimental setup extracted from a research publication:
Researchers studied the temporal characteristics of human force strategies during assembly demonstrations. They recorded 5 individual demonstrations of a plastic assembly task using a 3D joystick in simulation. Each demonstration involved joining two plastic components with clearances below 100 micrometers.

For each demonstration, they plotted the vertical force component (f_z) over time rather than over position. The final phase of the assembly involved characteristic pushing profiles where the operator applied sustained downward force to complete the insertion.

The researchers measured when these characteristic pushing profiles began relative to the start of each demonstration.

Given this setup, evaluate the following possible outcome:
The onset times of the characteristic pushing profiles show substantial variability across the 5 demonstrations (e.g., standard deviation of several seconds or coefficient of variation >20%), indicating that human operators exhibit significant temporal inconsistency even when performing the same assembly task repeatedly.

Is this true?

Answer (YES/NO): NO